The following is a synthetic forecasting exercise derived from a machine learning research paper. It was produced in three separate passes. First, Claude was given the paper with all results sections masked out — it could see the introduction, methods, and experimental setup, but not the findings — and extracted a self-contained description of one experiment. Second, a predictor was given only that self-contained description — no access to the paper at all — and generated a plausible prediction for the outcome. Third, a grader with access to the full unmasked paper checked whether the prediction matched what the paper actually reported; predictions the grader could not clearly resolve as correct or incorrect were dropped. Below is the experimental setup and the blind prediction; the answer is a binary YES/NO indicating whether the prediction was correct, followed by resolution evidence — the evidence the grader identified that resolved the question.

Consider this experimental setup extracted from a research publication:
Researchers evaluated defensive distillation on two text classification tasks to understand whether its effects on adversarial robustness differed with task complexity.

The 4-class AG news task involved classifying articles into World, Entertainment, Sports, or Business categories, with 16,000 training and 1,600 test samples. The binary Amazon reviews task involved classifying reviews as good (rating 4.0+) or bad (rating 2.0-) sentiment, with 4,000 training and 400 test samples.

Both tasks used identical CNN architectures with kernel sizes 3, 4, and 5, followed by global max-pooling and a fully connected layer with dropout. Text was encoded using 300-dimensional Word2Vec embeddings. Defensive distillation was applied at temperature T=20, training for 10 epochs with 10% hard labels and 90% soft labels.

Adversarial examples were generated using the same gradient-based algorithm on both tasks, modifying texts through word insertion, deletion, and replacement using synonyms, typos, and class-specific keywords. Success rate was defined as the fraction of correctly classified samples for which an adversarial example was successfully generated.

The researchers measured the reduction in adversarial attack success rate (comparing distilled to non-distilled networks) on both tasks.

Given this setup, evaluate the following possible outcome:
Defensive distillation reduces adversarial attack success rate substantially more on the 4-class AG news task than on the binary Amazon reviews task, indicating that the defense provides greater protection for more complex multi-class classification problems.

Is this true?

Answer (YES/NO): NO